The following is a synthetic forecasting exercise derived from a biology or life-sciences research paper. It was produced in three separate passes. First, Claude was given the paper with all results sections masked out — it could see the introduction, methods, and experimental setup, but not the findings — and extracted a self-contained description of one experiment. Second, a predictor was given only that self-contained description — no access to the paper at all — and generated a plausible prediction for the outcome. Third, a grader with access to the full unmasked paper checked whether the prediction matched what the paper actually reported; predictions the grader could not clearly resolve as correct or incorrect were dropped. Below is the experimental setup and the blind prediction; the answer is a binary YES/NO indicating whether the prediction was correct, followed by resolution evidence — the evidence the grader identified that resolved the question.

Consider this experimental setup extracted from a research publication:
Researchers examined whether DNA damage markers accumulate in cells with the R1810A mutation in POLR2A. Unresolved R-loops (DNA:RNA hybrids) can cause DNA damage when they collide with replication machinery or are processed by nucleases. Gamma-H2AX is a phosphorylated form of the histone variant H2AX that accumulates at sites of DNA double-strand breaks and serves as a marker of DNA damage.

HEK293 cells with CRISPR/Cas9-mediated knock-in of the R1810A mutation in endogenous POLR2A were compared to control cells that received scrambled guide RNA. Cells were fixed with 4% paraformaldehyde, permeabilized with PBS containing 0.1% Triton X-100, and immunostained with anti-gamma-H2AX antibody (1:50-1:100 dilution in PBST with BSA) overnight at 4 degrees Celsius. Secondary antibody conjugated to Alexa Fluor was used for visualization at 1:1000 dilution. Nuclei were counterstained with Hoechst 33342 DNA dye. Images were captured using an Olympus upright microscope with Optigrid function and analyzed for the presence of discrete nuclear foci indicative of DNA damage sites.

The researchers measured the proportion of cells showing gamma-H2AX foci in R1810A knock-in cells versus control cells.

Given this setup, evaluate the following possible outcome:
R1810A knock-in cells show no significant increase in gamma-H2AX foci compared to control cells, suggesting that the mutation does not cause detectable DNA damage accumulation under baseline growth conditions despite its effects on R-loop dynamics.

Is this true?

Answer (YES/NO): NO